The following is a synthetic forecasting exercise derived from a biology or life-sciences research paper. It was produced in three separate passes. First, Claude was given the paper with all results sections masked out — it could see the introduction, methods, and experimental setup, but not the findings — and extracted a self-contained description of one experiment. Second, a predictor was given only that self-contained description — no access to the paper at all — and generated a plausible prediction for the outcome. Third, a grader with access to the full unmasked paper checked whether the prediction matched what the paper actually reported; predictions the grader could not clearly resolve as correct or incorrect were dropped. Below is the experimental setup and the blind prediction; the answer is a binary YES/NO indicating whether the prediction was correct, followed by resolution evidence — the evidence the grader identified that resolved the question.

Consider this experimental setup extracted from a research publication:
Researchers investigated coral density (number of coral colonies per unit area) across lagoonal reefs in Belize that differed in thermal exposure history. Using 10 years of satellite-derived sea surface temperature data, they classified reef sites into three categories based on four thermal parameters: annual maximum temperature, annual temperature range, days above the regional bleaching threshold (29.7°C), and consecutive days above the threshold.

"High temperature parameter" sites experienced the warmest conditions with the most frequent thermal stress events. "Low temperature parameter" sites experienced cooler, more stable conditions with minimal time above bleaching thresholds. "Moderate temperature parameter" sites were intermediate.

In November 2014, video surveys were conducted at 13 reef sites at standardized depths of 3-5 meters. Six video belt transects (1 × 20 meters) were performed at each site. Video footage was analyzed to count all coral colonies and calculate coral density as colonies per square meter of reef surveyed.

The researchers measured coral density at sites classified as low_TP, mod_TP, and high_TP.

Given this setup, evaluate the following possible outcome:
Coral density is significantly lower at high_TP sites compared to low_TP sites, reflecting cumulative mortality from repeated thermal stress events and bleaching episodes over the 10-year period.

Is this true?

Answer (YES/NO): YES